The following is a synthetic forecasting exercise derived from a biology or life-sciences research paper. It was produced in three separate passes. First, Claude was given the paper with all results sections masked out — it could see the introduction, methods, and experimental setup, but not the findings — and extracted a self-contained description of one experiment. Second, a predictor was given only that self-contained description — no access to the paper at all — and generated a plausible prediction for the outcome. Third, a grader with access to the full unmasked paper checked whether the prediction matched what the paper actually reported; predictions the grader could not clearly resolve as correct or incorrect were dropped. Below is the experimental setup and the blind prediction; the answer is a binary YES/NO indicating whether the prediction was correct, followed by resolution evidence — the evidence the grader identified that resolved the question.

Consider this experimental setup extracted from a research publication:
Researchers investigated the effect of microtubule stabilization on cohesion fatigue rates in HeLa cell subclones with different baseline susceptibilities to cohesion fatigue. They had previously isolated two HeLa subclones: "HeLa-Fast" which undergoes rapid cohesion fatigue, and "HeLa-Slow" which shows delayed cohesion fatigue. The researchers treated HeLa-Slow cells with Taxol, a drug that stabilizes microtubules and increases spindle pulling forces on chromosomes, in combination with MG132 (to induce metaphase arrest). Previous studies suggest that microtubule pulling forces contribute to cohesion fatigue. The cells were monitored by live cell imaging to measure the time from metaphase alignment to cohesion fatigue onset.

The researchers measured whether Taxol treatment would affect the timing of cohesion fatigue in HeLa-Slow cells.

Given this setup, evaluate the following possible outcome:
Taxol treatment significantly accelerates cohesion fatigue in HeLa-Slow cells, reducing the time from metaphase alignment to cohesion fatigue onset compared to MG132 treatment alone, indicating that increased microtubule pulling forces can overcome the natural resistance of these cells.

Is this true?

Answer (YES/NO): YES